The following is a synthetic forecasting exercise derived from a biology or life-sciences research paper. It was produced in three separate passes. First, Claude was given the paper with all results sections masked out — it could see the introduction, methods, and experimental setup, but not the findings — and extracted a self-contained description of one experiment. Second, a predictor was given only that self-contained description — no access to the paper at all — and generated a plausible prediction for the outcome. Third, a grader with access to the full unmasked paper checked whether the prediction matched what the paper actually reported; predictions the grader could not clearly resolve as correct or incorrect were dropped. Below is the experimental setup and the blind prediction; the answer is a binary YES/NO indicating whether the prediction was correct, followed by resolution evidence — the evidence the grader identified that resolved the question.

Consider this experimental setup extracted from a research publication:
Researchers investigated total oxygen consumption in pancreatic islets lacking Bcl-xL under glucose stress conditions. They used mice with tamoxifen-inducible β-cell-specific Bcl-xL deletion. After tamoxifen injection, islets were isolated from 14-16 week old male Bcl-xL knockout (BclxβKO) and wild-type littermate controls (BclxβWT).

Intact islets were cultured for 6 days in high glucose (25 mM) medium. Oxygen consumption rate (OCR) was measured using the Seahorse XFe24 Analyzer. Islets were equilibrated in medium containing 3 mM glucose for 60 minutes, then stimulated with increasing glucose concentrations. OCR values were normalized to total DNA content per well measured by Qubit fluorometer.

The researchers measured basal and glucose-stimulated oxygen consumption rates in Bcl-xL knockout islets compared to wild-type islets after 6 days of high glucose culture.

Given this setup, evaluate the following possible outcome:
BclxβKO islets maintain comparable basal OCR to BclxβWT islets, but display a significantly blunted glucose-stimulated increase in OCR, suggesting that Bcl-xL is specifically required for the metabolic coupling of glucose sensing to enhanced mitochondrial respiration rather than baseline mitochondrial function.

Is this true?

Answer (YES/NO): NO